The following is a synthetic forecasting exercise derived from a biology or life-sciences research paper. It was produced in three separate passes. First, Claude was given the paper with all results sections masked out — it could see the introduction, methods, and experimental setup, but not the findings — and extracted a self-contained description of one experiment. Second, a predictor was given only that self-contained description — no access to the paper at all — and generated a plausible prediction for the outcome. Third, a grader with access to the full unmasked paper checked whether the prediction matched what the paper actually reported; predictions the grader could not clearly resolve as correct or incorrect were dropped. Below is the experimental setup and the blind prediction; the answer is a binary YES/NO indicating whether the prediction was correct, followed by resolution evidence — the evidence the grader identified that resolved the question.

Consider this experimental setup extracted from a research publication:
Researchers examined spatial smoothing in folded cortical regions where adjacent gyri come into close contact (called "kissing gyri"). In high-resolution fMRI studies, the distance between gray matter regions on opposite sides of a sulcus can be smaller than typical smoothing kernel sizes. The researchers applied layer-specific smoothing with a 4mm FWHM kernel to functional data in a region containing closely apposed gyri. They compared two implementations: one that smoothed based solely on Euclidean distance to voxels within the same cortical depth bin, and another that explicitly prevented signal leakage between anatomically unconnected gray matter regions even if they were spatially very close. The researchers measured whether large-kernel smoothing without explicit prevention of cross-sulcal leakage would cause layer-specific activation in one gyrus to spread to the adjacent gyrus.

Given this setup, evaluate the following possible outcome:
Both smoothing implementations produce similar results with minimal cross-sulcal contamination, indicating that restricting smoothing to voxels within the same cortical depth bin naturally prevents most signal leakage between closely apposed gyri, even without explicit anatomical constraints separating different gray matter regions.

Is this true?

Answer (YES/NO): NO